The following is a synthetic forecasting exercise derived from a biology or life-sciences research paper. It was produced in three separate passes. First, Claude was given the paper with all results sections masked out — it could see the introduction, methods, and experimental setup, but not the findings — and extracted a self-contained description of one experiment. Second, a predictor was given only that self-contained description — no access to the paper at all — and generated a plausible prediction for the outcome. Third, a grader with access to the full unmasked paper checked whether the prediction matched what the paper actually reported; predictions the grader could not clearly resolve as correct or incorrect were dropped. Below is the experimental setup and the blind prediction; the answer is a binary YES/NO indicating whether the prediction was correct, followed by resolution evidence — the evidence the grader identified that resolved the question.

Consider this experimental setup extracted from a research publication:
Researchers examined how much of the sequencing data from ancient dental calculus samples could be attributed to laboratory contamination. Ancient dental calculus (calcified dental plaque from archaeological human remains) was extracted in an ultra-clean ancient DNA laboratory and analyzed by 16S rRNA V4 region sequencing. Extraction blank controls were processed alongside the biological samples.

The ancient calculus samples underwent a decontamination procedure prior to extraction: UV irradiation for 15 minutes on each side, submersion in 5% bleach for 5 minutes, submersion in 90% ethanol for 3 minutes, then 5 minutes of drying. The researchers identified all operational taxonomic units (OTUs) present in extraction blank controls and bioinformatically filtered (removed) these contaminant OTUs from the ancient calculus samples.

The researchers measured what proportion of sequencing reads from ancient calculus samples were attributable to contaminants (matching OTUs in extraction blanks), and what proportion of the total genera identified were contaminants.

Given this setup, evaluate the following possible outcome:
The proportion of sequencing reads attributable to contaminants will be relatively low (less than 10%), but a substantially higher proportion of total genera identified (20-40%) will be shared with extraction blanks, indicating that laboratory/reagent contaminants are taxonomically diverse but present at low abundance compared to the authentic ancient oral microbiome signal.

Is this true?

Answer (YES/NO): NO